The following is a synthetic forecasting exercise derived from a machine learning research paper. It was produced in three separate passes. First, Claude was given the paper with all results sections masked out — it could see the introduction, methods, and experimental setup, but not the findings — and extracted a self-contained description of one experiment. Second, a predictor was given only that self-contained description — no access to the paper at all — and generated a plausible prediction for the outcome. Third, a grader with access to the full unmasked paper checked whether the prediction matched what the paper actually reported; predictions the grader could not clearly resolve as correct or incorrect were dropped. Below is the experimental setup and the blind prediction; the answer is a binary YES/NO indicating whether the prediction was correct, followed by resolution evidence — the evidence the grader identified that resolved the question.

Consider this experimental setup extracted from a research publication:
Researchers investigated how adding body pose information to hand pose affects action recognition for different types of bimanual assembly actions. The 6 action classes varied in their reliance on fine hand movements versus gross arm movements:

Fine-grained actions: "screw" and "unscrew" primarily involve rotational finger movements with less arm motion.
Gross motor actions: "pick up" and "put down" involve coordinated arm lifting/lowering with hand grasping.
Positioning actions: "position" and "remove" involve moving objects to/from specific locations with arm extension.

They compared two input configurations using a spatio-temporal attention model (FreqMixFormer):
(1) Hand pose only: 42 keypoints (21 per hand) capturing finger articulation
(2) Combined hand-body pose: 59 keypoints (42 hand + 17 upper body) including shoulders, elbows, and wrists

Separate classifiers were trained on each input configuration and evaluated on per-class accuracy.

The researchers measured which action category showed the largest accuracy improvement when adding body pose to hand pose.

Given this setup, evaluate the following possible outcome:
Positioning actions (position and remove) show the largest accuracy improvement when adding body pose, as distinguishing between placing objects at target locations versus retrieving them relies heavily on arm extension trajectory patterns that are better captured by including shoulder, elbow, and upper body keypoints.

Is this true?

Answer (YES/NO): YES